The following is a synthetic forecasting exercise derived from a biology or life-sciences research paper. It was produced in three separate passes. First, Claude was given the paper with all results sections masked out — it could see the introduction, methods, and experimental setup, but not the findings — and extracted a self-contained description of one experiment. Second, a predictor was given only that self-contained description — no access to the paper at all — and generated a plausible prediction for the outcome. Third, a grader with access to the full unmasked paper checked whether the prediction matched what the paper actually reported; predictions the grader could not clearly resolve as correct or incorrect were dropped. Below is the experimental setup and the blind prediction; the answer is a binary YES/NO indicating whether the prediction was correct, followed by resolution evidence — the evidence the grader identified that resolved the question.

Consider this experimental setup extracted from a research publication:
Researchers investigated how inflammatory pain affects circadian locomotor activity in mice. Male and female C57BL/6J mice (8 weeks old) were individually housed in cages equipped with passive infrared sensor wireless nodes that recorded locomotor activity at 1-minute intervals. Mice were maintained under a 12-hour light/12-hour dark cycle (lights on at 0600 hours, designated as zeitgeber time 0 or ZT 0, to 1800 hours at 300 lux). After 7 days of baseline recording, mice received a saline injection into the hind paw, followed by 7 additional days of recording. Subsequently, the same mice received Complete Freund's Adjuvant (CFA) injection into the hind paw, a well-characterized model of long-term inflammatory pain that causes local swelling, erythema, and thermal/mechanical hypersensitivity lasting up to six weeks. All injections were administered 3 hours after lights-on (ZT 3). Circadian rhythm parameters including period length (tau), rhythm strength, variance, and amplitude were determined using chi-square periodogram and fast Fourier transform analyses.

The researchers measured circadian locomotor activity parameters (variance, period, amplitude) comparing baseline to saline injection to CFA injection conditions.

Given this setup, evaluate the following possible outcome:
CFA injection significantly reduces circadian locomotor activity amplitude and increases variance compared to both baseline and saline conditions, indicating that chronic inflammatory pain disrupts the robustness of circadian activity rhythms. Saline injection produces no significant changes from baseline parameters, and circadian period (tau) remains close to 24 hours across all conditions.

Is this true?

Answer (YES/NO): NO